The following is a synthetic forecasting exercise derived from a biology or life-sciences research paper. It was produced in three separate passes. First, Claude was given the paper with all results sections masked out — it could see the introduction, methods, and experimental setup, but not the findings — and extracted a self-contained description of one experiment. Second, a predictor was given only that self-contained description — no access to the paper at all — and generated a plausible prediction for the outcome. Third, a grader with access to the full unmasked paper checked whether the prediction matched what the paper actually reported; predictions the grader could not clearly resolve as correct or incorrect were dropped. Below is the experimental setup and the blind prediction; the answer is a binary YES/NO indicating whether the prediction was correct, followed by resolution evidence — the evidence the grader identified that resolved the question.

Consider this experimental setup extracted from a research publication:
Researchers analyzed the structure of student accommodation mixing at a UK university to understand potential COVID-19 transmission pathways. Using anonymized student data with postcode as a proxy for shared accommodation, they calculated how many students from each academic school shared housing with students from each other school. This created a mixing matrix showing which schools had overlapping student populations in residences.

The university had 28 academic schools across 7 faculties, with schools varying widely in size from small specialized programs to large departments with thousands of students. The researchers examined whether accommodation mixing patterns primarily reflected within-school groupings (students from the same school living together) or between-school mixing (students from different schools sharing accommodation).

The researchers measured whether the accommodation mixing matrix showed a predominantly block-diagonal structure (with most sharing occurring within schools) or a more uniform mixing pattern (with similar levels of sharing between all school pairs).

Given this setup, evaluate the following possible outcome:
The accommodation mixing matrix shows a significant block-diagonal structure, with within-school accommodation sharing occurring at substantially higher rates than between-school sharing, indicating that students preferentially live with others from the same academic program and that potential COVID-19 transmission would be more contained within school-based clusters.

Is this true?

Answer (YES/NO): NO